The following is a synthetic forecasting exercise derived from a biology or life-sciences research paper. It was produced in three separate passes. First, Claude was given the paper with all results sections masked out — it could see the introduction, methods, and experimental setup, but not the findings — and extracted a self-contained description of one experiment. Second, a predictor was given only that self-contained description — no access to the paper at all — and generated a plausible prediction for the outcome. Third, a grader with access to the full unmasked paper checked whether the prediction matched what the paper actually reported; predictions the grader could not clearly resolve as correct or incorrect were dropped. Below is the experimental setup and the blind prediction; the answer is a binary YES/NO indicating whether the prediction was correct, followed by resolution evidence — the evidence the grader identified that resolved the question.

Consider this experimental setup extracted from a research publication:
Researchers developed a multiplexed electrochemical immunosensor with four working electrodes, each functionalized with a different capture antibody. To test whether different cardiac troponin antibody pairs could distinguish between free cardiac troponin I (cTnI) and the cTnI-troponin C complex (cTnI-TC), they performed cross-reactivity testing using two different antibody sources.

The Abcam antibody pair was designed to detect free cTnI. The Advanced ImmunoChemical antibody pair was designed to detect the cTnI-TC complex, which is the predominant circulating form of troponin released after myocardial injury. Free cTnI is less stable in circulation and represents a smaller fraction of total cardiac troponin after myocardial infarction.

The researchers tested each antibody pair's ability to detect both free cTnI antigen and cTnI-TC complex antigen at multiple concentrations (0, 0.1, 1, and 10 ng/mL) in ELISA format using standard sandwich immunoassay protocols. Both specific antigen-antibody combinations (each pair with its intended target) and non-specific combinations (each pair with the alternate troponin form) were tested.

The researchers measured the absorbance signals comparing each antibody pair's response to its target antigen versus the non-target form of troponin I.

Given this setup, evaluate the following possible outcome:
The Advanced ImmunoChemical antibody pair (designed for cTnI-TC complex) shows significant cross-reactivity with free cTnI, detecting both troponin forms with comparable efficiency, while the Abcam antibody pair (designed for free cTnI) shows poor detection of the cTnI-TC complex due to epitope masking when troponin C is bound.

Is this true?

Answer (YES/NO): NO